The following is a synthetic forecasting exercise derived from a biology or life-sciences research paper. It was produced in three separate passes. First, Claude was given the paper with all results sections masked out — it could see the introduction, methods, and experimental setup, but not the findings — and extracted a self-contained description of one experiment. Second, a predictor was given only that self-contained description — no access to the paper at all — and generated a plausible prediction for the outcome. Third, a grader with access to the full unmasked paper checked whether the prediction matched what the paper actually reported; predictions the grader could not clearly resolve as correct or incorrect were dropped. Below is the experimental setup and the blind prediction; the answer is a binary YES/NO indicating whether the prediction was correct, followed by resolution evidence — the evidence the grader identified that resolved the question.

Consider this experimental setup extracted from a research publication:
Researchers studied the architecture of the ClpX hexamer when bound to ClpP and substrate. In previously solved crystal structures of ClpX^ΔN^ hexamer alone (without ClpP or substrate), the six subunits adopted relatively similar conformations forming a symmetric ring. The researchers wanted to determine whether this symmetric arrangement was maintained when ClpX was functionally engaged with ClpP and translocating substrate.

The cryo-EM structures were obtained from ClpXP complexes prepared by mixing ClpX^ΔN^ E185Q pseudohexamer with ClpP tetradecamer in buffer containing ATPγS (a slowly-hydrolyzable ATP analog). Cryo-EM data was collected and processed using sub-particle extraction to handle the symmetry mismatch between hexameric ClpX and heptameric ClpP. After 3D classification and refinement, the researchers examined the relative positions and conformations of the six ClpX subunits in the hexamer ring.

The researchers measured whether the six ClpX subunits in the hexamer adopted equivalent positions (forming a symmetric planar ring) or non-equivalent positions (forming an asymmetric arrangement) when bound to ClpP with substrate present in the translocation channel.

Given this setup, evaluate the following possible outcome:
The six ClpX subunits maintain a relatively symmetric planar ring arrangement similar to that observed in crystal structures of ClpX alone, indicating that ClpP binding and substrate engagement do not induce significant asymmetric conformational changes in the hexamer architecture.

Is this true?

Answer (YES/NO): NO